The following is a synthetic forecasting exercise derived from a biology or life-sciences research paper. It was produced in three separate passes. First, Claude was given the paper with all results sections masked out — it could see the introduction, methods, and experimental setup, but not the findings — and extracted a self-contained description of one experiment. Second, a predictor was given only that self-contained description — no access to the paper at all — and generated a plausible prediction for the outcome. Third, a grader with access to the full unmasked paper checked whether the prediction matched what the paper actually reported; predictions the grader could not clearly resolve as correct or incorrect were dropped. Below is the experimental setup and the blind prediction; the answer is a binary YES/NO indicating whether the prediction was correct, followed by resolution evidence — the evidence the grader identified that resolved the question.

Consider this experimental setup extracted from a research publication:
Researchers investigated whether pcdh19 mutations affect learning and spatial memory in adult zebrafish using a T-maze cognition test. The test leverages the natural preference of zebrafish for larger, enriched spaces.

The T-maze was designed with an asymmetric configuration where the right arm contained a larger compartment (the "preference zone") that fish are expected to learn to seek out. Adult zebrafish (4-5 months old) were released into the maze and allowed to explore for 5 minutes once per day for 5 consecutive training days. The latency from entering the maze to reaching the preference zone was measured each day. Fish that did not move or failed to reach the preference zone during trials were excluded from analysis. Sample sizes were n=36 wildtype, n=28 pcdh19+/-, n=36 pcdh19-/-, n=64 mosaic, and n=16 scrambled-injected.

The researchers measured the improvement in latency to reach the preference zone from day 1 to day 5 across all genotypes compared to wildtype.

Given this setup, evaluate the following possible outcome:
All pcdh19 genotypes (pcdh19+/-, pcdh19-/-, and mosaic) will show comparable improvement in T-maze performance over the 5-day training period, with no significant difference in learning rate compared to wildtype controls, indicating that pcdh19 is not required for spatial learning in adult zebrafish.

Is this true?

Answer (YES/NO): YES